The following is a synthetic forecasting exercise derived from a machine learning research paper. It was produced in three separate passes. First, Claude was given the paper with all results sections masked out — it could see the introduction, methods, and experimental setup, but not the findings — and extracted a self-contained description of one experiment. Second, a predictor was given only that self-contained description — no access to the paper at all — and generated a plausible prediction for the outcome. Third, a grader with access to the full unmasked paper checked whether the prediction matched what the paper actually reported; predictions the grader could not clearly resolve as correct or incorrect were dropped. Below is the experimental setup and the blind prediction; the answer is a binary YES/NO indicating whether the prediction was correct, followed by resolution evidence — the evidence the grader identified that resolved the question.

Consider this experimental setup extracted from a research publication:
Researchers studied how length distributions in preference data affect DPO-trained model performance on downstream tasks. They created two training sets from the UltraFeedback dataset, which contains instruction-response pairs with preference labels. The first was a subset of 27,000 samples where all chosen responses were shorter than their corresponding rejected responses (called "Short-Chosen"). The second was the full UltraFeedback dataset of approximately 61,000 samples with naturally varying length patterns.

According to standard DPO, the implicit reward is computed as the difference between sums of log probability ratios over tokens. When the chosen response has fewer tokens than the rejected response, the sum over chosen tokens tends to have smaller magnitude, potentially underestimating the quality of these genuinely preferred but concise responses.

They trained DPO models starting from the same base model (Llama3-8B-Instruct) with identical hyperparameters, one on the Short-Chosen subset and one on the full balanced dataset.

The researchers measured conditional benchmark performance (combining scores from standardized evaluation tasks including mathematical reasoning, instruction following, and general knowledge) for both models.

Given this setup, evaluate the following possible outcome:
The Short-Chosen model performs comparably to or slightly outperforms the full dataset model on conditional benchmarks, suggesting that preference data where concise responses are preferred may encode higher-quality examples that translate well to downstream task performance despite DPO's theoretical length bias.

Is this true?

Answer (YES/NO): NO